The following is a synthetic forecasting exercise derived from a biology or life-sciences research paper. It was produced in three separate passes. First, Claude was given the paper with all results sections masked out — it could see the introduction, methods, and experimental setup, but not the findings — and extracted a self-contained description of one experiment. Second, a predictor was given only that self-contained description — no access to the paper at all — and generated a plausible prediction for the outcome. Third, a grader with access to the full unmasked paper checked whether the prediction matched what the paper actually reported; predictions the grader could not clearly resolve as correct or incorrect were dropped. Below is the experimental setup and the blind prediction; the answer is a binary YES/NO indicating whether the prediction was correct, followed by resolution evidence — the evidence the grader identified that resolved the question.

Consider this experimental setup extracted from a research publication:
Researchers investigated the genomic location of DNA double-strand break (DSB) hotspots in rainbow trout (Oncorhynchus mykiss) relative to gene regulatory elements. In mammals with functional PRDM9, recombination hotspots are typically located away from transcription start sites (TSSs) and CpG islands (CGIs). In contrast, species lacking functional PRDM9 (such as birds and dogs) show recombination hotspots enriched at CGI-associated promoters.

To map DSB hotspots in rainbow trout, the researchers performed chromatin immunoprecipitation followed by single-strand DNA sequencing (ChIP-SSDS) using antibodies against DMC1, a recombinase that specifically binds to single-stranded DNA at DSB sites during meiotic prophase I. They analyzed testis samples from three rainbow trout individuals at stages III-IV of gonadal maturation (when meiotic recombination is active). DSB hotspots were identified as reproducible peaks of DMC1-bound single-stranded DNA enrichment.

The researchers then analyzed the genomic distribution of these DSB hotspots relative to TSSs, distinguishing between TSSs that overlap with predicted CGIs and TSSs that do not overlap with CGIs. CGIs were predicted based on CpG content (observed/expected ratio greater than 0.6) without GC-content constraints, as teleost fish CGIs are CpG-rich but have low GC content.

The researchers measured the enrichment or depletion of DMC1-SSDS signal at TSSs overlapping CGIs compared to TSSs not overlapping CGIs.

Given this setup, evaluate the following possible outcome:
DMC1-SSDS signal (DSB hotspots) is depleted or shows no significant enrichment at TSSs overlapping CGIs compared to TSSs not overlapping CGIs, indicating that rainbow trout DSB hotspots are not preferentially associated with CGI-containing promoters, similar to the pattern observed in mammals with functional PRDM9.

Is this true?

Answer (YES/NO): YES